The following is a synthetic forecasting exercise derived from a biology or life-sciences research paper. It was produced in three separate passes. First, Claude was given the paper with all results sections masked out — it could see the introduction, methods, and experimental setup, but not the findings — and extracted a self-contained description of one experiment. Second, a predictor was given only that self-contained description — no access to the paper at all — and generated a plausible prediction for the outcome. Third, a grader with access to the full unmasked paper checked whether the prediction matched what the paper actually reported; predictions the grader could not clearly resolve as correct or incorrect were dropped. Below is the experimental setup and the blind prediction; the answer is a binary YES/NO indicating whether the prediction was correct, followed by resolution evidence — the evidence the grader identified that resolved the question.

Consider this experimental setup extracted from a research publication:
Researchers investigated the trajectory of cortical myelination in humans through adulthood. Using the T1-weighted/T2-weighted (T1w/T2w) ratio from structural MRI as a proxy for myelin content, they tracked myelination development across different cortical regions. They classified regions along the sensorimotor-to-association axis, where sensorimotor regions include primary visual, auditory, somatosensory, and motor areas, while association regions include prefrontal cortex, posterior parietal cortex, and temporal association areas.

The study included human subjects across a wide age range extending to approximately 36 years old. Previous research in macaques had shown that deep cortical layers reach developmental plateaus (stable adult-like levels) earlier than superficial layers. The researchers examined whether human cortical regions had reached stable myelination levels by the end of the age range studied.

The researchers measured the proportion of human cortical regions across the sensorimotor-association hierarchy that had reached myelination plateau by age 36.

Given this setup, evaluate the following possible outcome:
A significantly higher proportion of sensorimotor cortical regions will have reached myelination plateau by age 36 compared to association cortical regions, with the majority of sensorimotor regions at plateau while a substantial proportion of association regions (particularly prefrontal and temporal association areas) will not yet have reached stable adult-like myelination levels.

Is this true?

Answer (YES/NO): NO